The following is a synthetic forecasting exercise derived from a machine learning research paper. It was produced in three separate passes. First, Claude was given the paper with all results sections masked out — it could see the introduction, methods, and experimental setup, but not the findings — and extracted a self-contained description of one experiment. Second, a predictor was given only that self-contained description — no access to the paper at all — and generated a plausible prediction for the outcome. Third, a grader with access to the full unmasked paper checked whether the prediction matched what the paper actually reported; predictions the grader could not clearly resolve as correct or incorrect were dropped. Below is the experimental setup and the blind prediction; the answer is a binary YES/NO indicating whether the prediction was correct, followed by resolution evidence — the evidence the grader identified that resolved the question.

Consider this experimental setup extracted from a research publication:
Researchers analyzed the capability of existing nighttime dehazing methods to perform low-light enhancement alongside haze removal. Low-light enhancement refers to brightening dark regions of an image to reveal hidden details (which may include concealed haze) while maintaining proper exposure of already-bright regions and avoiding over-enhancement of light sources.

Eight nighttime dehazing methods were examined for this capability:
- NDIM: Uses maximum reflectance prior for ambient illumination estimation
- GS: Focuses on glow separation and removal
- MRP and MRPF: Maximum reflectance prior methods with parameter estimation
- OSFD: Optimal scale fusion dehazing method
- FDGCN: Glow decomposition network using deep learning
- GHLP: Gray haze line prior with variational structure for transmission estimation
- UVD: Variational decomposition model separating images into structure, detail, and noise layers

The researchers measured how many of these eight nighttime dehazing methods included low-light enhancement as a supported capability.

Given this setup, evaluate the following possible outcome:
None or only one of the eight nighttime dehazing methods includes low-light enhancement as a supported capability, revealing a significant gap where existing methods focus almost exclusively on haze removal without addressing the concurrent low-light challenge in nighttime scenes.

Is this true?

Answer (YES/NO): NO